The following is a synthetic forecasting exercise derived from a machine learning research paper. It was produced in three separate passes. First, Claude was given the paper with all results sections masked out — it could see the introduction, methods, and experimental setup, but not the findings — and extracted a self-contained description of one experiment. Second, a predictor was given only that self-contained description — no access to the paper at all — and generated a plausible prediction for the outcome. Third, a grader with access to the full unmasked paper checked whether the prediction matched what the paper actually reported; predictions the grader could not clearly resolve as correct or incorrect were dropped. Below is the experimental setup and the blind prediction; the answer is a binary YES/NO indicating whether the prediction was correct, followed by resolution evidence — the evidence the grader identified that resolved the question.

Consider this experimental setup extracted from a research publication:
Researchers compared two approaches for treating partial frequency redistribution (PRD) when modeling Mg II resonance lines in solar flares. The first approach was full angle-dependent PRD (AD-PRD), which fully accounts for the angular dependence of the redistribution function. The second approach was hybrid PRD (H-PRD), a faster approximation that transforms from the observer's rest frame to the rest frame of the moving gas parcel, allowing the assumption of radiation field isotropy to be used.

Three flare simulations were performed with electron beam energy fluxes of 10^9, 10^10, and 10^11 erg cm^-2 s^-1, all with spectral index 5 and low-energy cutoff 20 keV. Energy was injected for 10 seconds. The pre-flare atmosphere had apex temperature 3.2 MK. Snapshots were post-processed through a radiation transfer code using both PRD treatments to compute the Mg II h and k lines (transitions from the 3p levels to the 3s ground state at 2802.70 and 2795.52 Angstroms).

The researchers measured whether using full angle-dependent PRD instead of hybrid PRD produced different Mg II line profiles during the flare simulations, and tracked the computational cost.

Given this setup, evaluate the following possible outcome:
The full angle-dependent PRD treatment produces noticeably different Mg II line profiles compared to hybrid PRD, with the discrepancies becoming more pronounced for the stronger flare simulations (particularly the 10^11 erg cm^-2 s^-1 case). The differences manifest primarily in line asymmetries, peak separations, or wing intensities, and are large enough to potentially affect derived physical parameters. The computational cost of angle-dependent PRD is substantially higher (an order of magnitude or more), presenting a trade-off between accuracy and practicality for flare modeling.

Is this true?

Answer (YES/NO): NO